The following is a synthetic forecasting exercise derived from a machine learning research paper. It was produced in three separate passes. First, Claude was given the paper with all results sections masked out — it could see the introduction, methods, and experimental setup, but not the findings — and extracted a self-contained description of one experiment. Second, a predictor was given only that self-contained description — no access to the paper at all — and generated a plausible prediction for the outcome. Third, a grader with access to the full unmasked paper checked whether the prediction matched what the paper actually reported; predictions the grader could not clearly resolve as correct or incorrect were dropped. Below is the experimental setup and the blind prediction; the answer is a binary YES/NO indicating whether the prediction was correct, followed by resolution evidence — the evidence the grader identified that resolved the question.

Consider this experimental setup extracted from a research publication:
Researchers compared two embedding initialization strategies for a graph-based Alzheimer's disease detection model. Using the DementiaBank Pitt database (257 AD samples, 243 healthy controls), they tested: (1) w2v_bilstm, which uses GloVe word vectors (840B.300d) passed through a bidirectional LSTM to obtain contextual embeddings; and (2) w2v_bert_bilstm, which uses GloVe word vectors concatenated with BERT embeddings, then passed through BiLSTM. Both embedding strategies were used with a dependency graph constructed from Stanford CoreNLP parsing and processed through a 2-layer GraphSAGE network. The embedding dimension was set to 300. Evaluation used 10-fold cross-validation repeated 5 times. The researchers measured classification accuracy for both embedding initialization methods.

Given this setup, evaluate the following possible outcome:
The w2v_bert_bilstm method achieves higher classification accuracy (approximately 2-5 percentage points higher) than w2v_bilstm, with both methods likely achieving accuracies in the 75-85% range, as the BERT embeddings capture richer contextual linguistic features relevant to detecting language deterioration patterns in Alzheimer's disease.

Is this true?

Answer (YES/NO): YES